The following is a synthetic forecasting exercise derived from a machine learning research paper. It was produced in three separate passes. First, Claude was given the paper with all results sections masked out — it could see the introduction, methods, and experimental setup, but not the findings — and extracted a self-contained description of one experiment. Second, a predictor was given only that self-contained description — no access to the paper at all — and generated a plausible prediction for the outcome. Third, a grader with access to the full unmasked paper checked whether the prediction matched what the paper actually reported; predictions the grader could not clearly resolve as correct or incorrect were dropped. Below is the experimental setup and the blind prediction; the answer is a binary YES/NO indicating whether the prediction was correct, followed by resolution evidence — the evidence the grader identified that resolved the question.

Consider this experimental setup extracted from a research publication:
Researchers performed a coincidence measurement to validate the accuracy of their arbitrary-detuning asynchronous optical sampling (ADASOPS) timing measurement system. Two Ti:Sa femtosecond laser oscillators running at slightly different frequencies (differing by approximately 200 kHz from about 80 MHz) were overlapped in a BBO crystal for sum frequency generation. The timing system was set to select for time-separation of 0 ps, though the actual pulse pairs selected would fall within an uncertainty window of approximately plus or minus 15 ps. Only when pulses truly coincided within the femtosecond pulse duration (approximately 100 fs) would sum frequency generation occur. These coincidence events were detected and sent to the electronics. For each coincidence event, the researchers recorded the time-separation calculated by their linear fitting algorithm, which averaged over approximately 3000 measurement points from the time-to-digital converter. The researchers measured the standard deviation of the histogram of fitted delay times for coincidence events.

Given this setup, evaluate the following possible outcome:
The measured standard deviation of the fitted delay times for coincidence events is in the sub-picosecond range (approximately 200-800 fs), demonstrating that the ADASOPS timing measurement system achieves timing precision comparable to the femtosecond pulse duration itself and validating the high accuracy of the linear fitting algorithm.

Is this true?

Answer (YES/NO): NO